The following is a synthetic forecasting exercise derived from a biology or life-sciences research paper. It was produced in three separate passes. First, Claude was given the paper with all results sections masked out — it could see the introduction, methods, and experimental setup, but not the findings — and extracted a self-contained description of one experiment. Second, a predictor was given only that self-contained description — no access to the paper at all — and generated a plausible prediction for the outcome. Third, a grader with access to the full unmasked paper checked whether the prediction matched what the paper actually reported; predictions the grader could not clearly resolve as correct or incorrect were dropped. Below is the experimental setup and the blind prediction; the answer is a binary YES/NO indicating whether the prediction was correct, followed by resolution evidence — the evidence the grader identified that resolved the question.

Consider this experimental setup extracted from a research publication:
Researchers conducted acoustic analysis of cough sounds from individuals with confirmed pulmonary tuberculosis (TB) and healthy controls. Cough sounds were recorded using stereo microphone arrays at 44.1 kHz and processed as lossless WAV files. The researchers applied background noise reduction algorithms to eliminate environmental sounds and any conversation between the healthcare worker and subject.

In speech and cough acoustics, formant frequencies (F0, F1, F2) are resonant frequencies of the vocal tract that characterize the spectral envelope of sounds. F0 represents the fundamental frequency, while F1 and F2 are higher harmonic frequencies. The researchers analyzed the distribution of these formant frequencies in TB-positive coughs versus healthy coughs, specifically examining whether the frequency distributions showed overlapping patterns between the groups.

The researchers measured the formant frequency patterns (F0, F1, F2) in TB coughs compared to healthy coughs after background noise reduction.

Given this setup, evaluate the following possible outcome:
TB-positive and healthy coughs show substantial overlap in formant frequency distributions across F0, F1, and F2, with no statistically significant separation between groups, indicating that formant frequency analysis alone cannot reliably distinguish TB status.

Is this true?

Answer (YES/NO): NO